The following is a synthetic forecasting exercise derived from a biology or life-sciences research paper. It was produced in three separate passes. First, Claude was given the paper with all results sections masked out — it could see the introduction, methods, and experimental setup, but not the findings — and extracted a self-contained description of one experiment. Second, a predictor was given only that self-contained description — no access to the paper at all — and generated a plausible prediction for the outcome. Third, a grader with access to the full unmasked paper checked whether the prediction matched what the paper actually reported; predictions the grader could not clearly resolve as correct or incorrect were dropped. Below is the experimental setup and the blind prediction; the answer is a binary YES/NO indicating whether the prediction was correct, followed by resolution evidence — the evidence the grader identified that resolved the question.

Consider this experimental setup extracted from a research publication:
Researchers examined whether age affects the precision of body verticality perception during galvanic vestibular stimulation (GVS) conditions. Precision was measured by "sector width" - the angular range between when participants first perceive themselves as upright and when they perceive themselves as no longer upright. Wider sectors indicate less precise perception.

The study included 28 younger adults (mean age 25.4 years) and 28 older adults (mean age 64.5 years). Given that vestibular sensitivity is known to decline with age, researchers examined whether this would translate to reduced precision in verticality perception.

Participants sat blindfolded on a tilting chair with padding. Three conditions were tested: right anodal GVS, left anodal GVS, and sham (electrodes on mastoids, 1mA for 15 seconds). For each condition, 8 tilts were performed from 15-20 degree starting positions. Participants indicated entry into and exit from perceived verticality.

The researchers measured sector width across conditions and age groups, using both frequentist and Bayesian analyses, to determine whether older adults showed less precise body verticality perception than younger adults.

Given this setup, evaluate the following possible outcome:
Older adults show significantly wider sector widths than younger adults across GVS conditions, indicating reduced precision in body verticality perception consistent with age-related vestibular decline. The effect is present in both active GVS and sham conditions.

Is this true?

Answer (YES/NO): NO